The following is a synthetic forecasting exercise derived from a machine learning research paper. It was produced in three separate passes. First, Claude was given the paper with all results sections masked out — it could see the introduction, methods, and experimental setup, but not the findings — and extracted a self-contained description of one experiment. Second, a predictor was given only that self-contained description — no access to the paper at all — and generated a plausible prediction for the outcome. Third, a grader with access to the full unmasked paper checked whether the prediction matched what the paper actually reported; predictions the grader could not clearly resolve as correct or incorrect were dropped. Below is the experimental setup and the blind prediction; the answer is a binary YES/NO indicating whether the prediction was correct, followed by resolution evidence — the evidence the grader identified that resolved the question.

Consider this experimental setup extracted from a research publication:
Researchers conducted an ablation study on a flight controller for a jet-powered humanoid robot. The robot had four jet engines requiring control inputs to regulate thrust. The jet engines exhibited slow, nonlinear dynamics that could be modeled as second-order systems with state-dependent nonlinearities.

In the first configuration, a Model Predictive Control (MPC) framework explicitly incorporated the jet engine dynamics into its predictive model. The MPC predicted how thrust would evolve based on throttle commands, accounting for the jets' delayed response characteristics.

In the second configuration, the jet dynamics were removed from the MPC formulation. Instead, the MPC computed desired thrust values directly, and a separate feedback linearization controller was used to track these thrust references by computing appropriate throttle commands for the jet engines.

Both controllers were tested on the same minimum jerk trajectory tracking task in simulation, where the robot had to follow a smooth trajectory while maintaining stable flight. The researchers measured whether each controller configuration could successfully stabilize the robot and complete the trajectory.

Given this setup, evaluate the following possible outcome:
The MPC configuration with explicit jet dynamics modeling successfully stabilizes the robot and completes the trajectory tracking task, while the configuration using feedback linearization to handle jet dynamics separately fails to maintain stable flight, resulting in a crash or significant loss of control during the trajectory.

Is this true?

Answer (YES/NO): YES